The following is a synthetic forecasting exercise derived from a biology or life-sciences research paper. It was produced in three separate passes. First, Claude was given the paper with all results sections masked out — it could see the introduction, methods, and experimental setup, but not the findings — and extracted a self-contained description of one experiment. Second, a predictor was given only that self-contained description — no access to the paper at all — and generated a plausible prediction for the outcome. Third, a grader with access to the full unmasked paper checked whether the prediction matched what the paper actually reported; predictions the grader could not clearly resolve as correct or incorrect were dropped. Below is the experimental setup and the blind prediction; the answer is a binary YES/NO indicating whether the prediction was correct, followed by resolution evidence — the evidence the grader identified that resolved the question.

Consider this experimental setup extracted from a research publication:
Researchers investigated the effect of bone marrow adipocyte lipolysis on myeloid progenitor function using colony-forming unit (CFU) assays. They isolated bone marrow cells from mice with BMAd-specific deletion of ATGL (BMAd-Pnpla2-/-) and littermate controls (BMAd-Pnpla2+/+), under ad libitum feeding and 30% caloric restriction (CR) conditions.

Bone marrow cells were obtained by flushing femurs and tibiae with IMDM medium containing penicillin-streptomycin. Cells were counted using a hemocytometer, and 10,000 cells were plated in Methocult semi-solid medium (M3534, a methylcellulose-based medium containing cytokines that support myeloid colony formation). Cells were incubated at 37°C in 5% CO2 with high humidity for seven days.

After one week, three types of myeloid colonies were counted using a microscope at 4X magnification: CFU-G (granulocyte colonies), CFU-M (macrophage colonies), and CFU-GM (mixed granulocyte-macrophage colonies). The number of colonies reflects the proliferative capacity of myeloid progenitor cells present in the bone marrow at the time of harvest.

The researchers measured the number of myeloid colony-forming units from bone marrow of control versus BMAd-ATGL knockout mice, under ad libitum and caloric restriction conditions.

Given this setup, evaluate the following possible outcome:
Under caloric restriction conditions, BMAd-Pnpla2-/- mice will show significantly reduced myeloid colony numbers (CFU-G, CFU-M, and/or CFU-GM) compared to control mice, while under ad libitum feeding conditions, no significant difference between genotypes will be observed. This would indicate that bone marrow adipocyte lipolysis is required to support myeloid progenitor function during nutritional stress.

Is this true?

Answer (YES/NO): NO